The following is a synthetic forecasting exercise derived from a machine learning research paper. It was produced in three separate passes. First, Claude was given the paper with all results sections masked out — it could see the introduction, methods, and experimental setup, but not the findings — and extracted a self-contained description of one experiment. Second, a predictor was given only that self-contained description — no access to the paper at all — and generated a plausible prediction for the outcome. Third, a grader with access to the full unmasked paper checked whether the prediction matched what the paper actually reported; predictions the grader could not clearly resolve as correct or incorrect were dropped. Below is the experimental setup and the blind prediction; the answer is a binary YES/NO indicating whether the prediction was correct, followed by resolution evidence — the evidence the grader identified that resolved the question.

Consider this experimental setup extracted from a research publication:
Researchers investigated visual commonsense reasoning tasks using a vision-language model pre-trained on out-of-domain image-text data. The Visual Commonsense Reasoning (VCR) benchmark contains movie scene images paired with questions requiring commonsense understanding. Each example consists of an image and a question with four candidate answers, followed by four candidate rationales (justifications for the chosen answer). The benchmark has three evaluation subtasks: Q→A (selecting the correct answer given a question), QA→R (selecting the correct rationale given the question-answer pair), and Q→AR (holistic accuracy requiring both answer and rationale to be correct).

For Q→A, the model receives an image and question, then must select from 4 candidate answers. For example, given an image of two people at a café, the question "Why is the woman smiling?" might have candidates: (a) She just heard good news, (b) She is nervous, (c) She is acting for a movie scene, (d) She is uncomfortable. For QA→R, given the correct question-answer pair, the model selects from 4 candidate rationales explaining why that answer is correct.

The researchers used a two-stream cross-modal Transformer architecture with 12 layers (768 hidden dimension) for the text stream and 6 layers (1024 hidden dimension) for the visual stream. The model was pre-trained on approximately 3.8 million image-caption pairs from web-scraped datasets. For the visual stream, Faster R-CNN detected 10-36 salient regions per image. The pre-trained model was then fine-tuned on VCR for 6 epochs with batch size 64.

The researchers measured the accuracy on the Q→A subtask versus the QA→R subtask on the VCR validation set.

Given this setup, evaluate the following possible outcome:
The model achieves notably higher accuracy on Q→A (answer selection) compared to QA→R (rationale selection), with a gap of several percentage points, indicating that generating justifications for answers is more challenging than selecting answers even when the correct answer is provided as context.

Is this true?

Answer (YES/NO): NO